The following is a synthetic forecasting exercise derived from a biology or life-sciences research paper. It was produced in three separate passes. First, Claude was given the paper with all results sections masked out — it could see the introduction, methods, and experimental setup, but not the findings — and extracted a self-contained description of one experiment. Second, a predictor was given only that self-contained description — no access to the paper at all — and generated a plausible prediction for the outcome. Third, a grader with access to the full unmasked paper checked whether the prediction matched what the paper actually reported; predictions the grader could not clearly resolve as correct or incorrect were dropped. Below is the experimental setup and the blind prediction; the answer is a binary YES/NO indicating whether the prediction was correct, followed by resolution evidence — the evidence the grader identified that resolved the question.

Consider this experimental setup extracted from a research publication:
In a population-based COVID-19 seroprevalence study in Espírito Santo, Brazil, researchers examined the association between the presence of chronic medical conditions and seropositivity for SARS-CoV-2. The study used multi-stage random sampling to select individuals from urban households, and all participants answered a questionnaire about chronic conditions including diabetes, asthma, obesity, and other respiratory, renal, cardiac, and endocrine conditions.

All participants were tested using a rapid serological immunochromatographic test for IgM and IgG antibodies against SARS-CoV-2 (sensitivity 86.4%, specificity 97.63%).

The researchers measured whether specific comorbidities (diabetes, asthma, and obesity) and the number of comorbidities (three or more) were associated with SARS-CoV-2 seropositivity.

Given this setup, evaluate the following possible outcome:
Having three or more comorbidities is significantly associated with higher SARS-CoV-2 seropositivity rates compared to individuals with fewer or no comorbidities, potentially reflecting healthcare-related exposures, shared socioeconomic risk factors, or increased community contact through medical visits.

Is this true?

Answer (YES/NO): YES